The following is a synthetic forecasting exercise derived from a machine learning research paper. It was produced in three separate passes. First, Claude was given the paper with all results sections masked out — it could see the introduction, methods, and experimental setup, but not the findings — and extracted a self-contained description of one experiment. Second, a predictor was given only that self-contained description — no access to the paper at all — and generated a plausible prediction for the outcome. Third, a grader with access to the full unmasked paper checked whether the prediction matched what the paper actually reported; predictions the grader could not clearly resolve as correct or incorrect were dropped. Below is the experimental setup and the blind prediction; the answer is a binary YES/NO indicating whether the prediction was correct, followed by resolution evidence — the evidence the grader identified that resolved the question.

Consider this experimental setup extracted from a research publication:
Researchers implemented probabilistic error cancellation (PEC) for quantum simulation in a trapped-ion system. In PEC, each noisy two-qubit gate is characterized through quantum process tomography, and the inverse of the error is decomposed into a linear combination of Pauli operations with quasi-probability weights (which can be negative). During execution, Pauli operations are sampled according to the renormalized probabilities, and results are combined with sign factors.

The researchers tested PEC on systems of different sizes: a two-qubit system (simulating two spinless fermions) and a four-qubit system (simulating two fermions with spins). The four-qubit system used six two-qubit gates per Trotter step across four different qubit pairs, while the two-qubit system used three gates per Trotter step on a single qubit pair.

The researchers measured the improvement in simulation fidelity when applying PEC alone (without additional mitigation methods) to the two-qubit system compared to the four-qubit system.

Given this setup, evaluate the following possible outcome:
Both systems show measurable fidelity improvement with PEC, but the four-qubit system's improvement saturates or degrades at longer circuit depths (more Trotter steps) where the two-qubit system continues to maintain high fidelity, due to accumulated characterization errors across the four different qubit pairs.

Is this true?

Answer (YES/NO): NO